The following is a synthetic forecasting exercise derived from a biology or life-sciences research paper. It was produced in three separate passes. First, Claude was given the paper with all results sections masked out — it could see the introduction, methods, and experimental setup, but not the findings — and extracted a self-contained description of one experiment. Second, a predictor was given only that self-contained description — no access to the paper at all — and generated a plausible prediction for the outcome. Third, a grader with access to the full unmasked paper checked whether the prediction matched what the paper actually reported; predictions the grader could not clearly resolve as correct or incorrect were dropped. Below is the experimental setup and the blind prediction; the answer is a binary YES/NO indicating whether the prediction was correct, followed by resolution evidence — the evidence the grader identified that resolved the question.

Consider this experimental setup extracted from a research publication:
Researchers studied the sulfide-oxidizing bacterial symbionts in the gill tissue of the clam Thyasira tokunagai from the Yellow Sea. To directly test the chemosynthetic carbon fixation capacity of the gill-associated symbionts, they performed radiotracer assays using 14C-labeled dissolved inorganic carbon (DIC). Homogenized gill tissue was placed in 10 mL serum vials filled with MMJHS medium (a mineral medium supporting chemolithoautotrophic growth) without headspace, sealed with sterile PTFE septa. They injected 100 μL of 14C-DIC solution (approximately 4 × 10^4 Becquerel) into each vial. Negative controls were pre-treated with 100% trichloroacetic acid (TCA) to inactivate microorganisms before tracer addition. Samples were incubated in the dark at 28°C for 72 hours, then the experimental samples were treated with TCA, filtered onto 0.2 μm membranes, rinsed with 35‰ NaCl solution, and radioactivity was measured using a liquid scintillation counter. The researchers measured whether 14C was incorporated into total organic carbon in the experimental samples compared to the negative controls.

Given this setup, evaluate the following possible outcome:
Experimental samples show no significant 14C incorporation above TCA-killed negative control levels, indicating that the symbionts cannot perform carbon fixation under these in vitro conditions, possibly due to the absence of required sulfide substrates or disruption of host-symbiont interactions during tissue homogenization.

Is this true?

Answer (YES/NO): NO